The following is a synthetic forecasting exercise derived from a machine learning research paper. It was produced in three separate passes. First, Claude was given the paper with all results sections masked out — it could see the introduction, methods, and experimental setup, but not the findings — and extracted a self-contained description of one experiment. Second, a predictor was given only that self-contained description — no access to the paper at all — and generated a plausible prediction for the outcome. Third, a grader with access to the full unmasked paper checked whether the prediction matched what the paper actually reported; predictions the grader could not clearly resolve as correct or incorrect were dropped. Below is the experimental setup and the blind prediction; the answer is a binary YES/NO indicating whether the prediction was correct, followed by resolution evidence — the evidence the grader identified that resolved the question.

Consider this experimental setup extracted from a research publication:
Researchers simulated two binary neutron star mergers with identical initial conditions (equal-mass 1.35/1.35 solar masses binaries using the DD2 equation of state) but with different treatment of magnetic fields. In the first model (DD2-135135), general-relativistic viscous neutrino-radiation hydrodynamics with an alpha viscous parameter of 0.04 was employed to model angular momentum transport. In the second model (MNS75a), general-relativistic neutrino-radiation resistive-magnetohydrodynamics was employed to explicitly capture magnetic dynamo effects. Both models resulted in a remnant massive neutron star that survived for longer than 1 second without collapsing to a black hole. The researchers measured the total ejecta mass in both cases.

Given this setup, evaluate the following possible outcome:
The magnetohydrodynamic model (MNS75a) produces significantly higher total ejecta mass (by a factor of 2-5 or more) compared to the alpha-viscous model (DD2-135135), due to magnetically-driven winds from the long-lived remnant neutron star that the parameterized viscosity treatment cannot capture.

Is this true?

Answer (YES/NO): NO